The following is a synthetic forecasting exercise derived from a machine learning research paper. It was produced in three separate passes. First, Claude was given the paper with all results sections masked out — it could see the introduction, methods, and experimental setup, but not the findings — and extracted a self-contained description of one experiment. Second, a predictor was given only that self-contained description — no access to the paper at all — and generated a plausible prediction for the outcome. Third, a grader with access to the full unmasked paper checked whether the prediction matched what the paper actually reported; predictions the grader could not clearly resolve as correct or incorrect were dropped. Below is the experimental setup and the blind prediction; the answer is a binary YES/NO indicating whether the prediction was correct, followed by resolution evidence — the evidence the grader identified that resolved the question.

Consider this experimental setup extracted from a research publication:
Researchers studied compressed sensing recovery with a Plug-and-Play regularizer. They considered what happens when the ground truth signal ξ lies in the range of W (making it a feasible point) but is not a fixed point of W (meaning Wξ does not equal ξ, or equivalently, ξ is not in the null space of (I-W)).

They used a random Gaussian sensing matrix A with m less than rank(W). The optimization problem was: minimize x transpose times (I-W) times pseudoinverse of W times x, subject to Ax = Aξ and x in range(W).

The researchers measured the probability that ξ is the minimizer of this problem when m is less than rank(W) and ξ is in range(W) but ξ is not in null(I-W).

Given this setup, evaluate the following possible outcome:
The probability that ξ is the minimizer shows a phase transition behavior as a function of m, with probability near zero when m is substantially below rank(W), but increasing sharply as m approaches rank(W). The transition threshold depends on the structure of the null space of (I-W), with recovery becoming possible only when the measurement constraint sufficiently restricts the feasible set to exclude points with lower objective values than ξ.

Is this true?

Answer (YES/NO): NO